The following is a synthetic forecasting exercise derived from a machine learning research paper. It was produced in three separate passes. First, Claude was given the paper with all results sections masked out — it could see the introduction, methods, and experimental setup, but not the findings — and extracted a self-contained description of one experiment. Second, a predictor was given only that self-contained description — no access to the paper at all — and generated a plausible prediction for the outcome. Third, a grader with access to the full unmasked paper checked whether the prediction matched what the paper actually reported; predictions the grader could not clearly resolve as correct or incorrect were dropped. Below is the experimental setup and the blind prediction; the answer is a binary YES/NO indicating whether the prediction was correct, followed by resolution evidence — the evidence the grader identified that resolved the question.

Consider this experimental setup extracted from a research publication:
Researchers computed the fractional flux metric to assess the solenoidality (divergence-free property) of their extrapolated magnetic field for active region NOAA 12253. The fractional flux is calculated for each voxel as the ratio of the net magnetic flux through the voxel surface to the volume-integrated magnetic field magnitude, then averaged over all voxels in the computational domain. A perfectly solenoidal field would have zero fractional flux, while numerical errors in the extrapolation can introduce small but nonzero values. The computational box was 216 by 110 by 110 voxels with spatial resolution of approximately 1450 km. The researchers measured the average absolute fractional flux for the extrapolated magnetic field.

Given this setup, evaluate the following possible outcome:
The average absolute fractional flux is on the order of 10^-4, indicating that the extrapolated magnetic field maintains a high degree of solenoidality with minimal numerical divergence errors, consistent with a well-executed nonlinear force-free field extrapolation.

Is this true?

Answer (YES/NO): NO